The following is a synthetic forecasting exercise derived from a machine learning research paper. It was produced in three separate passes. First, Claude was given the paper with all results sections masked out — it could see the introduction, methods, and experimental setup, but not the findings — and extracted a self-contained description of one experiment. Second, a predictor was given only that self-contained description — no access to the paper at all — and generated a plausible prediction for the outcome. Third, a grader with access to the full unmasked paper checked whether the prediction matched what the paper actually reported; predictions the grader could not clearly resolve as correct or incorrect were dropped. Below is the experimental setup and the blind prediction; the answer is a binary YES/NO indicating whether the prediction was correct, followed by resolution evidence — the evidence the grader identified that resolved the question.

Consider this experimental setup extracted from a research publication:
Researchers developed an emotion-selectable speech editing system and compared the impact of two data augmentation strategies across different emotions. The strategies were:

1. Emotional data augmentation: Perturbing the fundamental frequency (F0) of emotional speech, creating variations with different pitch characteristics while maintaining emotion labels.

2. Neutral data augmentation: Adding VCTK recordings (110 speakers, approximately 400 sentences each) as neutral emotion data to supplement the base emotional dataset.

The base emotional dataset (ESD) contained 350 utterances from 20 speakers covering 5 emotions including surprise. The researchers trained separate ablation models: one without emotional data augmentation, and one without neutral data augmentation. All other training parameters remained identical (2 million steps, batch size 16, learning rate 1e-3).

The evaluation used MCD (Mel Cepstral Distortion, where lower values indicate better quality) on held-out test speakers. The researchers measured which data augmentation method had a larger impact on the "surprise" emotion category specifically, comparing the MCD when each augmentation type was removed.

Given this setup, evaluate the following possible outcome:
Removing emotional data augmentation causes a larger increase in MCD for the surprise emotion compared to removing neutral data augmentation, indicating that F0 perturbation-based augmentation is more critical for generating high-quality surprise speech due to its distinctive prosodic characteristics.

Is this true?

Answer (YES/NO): NO